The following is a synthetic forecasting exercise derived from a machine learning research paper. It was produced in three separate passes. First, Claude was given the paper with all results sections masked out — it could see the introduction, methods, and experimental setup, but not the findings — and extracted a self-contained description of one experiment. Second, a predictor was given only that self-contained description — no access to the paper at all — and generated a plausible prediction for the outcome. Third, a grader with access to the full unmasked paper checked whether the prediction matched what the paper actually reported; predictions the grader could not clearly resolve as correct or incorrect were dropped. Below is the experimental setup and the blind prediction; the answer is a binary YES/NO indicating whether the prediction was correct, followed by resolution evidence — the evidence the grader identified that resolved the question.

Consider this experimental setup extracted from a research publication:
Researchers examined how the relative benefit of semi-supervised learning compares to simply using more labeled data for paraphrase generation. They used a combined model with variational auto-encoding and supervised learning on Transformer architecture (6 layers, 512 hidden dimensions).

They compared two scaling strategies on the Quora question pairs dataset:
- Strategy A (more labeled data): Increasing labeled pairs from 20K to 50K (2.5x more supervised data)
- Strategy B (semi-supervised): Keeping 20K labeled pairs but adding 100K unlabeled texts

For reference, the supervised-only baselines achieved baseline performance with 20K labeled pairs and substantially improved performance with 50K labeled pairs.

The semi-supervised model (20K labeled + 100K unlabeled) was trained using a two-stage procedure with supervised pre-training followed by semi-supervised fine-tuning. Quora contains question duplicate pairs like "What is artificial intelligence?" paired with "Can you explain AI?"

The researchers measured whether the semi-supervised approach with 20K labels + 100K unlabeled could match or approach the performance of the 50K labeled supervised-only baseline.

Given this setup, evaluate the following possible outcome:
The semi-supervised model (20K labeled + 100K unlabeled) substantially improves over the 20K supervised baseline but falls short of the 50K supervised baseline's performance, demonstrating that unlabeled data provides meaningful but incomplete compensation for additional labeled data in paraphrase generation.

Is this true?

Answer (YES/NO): YES